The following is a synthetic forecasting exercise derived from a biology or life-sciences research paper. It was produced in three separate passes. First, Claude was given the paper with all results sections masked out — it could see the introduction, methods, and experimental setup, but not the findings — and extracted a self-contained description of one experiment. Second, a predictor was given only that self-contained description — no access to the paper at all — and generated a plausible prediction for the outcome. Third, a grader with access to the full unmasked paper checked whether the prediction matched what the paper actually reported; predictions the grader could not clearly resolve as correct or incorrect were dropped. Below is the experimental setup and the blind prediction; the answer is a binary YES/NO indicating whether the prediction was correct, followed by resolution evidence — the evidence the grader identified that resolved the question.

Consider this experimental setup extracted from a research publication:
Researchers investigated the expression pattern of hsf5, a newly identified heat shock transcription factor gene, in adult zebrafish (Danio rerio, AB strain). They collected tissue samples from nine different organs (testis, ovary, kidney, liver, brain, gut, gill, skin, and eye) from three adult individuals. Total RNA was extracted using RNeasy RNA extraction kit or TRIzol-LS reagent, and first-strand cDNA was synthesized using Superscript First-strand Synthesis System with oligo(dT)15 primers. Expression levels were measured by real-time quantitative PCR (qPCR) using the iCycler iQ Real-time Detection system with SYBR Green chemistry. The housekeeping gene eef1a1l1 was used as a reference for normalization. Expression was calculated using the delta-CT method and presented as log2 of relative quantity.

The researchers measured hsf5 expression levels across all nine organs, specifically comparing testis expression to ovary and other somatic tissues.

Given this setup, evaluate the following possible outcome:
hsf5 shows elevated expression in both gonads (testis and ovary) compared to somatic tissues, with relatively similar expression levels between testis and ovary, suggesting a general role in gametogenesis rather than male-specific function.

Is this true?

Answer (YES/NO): NO